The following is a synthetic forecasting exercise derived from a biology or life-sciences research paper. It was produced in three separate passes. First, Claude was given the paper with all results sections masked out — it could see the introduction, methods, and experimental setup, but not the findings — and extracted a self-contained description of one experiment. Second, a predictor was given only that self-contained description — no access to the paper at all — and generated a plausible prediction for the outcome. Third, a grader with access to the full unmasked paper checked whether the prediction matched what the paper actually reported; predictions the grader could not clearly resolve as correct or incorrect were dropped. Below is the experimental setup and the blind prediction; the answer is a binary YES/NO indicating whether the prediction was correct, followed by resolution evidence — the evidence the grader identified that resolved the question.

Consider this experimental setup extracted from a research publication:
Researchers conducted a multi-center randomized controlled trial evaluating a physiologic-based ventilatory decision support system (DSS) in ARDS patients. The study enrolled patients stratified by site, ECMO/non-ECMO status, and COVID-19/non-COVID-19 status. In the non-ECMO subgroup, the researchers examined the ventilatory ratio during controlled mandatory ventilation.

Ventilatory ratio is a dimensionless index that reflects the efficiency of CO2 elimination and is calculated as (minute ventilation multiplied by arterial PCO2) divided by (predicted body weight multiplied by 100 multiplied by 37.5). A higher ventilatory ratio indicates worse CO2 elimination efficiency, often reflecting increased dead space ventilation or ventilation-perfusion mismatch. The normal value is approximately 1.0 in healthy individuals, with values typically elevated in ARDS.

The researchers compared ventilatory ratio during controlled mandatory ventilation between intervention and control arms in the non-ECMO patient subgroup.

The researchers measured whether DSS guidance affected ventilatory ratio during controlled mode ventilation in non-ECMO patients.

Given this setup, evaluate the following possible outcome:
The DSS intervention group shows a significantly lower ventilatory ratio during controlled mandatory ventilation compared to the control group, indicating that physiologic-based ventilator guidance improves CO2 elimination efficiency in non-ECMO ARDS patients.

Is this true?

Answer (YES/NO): YES